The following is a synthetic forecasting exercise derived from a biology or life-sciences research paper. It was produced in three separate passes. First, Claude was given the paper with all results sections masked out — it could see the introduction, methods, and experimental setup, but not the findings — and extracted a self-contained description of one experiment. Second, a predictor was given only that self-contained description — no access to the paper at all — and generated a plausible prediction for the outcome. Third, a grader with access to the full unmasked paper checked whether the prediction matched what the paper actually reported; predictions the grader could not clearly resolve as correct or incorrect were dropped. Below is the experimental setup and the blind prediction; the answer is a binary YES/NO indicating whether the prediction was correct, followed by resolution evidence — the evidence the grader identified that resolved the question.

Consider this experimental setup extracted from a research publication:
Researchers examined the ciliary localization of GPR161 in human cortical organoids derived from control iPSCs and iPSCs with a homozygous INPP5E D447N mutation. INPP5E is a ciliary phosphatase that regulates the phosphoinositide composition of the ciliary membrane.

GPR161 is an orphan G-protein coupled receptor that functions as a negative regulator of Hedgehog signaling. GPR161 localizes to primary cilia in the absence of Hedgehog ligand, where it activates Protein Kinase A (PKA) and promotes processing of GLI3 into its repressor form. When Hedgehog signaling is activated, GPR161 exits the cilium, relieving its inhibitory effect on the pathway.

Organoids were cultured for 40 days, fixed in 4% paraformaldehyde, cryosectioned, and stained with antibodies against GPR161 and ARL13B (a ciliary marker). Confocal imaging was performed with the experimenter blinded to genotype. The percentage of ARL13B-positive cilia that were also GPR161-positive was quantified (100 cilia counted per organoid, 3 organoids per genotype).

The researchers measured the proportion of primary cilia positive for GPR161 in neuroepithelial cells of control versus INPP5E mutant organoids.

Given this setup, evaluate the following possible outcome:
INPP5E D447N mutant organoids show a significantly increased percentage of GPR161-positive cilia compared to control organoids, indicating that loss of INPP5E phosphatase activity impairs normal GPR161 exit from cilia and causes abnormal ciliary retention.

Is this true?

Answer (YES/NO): YES